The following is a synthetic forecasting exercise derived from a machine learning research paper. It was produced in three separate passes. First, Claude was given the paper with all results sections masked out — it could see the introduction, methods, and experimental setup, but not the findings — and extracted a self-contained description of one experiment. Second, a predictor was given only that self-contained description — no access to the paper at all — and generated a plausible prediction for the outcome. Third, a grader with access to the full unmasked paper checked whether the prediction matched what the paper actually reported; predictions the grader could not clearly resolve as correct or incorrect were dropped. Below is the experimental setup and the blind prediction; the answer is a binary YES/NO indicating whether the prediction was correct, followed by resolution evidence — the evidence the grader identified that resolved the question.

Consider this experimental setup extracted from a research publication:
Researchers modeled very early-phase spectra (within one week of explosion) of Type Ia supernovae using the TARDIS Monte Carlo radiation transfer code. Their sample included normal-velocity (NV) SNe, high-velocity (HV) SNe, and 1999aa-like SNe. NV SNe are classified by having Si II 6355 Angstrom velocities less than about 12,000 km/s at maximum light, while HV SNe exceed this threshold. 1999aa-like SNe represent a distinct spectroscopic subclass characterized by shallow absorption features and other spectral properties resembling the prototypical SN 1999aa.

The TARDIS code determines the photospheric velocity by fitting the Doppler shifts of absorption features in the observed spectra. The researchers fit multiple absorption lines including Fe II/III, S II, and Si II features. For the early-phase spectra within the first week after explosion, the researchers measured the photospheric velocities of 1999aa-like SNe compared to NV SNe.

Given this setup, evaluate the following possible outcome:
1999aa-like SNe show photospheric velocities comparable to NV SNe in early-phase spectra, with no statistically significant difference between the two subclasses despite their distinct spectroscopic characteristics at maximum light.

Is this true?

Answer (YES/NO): NO